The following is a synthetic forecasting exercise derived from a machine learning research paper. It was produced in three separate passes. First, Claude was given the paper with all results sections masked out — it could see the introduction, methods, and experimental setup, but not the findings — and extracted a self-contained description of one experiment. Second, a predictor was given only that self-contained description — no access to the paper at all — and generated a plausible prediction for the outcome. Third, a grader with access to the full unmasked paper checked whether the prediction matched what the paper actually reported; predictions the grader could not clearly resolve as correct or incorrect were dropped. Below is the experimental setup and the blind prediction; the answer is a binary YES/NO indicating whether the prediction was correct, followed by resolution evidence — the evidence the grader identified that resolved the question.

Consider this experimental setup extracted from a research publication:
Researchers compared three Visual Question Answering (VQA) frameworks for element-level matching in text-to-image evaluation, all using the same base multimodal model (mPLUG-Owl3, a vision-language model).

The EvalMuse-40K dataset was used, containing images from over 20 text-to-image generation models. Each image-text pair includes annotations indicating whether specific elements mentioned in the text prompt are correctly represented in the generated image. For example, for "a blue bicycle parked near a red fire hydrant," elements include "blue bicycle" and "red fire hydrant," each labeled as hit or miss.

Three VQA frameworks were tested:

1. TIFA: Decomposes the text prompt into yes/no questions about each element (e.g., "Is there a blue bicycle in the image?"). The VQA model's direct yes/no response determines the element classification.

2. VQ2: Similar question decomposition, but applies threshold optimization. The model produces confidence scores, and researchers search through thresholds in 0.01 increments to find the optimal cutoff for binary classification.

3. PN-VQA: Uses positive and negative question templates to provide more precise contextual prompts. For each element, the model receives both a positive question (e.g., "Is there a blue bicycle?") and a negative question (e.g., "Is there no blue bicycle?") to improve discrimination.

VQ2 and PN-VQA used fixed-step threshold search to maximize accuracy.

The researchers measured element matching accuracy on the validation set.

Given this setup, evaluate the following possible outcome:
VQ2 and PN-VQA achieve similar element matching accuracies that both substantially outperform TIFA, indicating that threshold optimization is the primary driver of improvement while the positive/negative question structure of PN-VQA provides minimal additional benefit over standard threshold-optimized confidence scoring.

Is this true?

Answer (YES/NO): NO